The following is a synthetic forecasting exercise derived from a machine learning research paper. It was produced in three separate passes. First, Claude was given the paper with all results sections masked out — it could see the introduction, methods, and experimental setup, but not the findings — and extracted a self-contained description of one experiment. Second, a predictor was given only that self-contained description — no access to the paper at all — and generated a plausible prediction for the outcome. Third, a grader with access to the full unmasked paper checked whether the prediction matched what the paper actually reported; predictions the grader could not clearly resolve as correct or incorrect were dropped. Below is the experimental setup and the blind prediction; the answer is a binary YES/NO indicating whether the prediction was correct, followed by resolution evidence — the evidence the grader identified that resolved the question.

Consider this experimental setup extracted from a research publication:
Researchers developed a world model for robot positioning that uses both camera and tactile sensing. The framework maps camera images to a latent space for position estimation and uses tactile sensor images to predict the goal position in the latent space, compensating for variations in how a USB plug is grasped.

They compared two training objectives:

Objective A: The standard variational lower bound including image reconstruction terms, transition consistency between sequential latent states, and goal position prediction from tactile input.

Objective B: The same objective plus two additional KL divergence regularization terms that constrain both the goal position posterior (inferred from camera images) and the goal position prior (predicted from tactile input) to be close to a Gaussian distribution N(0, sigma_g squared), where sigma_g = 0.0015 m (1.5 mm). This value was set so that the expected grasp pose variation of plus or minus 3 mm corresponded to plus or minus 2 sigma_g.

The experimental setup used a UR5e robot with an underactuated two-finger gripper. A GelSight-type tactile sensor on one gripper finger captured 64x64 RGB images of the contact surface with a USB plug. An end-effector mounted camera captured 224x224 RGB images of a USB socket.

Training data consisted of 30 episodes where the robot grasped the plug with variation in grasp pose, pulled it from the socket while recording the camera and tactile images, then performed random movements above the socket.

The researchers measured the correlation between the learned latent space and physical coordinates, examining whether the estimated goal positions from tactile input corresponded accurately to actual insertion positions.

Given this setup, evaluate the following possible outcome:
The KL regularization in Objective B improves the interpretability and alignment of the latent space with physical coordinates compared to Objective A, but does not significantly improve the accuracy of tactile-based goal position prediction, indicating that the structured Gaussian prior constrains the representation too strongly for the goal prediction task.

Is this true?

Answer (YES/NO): NO